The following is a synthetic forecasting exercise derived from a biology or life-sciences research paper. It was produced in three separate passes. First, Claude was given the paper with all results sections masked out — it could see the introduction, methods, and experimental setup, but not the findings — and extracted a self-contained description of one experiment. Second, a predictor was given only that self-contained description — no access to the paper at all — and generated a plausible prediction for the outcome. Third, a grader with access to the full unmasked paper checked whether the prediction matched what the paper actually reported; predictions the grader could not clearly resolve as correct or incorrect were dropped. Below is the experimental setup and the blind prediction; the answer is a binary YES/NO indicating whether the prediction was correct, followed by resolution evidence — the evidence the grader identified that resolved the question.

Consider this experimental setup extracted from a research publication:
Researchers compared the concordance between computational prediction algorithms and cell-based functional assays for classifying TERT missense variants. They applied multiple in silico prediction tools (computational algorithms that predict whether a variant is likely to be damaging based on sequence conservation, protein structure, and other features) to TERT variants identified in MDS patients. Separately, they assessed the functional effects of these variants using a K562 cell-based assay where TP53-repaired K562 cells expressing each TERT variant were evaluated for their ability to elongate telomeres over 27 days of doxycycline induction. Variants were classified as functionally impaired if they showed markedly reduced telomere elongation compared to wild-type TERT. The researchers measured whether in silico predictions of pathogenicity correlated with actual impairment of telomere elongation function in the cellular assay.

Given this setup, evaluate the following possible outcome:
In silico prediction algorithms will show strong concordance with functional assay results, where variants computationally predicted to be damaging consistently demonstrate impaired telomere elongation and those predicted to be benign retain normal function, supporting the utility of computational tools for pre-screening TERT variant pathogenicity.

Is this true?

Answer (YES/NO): NO